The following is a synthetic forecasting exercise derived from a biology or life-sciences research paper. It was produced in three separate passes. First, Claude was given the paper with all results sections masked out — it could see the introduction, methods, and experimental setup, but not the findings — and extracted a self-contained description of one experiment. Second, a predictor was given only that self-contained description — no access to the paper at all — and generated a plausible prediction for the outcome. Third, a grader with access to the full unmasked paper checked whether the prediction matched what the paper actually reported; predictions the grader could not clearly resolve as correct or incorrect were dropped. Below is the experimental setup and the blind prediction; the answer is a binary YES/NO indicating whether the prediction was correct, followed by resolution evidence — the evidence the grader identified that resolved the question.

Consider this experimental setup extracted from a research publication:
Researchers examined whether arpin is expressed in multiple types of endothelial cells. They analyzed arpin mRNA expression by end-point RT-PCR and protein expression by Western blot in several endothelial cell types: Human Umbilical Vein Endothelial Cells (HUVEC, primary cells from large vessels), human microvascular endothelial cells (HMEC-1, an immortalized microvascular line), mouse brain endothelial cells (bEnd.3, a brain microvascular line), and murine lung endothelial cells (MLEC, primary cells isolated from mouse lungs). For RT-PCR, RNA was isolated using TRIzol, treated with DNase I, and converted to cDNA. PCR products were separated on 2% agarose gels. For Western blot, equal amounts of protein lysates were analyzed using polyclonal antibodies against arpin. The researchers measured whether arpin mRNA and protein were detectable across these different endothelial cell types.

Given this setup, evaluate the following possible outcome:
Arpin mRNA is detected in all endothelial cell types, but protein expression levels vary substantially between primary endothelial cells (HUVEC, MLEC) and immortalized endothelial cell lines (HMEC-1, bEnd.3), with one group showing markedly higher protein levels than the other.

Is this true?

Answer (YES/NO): NO